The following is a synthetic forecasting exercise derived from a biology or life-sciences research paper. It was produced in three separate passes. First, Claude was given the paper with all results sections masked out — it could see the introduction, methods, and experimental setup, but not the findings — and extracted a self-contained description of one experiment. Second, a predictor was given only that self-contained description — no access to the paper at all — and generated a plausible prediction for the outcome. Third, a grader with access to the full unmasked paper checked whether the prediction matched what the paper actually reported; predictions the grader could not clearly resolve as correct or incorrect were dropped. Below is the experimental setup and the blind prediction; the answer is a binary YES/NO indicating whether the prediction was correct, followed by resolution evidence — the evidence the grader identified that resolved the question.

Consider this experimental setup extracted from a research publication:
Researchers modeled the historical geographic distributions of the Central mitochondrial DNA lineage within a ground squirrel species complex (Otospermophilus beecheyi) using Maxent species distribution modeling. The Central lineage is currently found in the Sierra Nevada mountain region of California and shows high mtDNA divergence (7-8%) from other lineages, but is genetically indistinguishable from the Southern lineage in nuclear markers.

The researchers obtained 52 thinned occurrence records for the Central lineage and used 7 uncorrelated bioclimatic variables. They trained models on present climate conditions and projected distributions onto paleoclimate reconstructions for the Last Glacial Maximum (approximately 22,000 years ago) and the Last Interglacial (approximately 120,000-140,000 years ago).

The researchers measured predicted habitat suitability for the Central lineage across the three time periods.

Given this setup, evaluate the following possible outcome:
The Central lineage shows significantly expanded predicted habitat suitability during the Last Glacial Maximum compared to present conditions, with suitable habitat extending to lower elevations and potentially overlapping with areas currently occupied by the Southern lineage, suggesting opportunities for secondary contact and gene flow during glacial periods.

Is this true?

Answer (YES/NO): NO